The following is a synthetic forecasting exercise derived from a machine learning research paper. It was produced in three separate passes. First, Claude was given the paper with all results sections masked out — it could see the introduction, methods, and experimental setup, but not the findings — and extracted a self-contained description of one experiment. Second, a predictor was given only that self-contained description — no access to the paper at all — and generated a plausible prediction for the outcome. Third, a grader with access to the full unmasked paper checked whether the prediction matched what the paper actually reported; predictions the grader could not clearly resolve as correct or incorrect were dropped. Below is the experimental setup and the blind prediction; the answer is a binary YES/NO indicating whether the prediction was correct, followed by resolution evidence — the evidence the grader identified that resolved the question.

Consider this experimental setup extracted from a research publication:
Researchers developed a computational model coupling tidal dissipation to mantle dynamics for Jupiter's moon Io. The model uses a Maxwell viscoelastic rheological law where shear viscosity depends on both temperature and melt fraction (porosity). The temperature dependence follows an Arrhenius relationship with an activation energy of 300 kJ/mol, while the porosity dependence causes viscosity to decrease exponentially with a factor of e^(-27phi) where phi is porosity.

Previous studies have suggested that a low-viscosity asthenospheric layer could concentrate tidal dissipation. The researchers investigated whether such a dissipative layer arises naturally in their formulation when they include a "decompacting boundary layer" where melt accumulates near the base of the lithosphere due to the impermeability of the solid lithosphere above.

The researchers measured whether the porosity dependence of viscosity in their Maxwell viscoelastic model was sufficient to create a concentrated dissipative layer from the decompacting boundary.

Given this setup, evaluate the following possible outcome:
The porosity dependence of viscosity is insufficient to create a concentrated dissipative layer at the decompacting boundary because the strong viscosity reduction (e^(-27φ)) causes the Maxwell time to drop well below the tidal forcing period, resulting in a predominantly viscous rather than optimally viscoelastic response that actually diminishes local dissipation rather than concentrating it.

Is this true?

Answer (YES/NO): NO